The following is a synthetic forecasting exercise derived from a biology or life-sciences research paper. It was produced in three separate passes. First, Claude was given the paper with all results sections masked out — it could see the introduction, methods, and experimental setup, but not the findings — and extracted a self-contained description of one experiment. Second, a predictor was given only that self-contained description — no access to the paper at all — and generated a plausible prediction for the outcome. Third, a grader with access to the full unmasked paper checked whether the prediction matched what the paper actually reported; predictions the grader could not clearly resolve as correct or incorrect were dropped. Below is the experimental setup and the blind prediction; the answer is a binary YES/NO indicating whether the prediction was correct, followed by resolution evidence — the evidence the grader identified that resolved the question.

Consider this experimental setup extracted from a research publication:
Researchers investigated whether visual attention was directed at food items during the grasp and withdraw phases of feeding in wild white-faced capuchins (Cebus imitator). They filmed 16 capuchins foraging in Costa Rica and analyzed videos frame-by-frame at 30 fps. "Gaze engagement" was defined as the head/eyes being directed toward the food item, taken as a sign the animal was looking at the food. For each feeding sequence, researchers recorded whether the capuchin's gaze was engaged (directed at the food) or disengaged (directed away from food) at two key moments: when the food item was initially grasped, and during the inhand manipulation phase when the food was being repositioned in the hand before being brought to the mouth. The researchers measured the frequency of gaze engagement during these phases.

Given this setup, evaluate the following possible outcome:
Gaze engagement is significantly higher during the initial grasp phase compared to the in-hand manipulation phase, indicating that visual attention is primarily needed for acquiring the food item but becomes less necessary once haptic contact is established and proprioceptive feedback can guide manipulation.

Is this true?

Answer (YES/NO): NO